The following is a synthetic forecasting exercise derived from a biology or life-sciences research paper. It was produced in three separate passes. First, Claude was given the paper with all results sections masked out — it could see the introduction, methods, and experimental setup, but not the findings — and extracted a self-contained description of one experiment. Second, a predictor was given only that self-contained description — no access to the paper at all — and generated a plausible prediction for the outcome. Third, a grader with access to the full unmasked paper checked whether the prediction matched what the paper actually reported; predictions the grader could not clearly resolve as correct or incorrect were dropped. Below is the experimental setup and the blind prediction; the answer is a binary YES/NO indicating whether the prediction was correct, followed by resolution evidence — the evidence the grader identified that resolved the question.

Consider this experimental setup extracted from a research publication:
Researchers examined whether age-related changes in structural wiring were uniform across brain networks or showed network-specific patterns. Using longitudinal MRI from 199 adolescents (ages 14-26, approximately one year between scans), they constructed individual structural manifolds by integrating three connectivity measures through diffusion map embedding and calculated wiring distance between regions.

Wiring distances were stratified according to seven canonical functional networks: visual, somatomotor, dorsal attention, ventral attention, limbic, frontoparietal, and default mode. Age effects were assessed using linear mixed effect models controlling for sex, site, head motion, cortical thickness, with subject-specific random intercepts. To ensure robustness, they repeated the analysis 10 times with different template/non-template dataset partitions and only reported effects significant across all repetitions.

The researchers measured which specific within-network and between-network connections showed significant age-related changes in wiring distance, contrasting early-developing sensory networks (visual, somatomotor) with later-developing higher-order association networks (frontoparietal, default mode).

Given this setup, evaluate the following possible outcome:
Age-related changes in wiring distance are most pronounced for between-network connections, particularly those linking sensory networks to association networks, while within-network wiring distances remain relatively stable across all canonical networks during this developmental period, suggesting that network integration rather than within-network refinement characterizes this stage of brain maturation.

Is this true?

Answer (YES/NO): NO